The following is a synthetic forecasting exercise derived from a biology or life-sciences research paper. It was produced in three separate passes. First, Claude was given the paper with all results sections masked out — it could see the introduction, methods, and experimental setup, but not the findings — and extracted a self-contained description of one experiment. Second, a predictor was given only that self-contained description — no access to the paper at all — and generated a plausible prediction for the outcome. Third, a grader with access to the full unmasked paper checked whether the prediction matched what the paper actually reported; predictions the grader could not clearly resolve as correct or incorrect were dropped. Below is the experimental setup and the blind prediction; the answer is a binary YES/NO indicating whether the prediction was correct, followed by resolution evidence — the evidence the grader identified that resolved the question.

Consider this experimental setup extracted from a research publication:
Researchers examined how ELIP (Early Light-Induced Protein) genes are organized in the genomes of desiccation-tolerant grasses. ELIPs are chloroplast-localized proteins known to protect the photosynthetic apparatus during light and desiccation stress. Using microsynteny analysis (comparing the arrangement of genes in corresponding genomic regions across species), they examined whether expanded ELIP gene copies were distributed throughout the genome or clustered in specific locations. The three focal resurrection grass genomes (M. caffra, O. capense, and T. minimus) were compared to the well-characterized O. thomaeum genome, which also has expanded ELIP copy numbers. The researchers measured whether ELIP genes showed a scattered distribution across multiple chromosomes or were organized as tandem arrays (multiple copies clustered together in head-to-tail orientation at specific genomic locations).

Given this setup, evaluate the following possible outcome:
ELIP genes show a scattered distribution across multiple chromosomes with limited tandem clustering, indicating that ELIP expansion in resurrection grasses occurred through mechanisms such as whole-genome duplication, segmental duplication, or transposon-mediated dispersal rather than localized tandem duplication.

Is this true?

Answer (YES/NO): NO